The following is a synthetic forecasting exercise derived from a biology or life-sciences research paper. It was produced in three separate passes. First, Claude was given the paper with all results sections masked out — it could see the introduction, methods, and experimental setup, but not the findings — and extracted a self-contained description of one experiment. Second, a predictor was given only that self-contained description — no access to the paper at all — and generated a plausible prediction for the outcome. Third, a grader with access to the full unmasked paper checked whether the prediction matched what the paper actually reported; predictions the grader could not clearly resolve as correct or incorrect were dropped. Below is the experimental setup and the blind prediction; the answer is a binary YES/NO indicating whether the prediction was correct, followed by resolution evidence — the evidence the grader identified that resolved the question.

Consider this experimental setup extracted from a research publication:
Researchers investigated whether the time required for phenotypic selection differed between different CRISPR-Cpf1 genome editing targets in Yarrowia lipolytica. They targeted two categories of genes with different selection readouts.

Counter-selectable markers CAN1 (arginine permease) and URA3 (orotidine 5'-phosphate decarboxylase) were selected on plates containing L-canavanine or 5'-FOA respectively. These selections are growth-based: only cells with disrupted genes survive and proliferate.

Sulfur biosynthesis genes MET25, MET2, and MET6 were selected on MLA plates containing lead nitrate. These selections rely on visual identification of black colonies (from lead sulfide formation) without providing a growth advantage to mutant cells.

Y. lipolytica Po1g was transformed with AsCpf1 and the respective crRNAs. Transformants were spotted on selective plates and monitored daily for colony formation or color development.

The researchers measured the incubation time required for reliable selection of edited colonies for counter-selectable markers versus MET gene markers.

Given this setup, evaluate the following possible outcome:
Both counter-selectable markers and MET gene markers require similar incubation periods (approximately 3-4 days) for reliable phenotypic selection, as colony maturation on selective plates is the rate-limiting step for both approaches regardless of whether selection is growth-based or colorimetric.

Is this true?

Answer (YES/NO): NO